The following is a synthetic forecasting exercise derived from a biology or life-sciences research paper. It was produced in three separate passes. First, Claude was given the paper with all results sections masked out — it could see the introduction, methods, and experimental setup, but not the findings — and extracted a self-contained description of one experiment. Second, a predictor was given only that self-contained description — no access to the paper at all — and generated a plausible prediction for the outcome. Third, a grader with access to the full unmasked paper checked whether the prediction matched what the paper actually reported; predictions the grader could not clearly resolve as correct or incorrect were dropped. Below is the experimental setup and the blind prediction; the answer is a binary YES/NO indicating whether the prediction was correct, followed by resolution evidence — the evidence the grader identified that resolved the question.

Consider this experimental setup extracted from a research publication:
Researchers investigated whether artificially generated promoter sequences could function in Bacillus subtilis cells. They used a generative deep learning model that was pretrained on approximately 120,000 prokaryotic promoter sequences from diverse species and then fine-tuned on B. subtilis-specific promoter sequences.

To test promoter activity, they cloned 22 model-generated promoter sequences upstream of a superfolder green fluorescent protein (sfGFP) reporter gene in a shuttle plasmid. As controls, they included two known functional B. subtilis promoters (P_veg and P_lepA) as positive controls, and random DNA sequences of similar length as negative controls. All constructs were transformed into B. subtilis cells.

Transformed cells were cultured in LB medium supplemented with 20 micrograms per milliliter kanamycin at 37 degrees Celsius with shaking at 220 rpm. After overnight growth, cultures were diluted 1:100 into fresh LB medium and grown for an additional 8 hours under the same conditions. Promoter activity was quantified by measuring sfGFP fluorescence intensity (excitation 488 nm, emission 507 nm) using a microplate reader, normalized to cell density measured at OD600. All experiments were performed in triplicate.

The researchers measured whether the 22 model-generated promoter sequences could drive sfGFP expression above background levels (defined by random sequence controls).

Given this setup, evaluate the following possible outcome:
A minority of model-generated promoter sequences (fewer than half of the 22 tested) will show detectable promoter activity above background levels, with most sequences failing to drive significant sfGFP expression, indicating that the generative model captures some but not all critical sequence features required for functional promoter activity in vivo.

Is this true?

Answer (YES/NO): NO